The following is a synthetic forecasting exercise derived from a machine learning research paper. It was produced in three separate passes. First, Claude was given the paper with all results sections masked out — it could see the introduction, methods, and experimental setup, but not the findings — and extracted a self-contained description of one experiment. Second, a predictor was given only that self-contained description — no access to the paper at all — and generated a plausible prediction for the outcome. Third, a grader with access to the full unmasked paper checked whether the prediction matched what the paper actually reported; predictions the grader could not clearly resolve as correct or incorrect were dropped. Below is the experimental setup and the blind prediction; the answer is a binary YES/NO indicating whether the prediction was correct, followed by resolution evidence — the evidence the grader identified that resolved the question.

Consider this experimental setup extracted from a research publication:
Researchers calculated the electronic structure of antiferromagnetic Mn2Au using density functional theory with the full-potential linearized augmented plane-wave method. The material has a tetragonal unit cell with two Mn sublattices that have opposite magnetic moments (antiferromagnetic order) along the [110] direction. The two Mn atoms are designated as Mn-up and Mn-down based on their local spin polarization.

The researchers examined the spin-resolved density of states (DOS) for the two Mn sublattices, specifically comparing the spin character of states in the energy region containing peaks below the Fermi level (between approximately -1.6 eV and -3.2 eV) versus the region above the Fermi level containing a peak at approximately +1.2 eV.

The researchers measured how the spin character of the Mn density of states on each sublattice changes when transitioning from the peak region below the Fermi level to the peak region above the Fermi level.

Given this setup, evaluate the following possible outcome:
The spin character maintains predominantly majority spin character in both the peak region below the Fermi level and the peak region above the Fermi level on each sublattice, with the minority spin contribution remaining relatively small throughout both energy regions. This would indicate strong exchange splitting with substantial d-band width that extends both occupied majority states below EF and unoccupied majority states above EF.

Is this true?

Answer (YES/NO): NO